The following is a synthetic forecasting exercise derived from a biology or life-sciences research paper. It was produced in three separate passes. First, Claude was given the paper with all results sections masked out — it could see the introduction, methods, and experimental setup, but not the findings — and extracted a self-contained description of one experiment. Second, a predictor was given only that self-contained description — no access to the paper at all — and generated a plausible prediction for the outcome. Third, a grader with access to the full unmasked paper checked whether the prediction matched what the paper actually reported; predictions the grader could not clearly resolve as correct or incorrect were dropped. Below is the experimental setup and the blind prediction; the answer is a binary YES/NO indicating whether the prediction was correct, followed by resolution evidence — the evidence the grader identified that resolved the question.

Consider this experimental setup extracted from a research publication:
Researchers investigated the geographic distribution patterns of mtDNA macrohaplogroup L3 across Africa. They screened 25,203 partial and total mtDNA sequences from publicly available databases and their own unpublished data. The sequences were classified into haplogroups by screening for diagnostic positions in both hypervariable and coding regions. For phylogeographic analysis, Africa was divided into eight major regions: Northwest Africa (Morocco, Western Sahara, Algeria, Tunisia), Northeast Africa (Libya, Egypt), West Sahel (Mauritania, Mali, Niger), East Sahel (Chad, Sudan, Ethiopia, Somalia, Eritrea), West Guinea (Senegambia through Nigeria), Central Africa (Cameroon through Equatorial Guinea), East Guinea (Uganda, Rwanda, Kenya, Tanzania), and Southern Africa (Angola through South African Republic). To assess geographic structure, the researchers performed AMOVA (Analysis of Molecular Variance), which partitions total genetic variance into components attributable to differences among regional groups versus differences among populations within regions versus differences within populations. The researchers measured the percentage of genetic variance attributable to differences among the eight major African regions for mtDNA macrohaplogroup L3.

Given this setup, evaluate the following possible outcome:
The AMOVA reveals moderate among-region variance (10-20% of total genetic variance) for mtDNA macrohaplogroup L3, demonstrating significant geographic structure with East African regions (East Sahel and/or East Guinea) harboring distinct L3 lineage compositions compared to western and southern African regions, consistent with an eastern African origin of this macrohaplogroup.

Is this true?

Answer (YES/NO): NO